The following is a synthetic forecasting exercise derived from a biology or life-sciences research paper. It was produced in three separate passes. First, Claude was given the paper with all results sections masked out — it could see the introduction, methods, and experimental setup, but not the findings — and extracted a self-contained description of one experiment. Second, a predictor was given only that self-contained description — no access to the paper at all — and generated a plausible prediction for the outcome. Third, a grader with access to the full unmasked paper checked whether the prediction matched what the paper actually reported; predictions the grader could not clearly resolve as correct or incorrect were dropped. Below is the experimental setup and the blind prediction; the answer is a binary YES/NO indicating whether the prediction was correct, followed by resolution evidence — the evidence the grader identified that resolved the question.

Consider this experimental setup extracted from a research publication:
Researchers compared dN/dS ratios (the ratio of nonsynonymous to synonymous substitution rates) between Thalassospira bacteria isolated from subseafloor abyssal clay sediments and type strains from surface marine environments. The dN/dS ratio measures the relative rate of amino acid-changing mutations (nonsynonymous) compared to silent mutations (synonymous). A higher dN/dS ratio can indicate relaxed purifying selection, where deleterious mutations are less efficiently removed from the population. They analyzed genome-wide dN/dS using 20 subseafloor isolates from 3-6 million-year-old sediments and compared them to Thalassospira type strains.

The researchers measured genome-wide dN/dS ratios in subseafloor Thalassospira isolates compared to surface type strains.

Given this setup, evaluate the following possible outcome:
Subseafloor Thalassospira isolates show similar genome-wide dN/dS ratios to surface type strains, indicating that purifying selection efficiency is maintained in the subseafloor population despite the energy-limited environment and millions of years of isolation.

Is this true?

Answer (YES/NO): NO